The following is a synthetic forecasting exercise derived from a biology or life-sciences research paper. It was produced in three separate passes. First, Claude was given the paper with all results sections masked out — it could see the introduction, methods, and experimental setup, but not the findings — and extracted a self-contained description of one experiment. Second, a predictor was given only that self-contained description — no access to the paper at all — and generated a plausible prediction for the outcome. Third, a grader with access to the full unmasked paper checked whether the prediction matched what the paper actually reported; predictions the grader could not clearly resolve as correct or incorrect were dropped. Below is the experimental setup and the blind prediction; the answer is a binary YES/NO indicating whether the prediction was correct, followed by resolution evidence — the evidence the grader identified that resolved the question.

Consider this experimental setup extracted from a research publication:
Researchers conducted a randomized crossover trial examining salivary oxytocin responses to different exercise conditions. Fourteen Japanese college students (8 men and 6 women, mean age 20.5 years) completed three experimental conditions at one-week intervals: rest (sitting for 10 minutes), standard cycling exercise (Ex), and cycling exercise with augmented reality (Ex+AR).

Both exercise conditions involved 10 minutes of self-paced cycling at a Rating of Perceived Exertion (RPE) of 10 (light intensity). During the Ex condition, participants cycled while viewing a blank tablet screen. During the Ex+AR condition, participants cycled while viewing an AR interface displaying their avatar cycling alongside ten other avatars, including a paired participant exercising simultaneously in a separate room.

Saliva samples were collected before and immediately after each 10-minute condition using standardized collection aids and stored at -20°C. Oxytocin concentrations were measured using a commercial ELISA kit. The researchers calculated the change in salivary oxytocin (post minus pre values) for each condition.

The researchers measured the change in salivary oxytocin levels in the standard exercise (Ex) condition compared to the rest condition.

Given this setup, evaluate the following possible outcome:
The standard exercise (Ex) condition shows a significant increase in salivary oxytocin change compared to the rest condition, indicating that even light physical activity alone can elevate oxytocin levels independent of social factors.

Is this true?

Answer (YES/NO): NO